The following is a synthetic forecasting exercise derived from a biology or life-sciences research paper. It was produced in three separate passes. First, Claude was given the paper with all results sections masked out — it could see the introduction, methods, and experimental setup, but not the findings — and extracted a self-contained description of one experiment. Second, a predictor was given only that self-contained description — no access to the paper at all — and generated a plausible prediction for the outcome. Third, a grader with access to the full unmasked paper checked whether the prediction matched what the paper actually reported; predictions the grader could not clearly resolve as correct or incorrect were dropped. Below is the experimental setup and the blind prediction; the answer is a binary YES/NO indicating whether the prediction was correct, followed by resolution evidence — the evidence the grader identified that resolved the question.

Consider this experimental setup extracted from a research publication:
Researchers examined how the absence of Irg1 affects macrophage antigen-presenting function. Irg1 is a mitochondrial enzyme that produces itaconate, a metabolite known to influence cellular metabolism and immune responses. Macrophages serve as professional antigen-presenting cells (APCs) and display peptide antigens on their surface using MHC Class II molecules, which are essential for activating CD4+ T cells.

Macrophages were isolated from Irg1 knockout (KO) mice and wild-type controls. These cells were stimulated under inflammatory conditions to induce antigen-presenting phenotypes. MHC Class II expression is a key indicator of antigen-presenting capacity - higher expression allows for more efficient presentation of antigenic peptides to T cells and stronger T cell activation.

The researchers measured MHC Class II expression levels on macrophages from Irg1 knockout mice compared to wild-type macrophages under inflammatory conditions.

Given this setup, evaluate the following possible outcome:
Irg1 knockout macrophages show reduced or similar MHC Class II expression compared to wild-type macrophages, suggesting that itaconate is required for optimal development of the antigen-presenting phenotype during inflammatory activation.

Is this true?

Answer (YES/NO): NO